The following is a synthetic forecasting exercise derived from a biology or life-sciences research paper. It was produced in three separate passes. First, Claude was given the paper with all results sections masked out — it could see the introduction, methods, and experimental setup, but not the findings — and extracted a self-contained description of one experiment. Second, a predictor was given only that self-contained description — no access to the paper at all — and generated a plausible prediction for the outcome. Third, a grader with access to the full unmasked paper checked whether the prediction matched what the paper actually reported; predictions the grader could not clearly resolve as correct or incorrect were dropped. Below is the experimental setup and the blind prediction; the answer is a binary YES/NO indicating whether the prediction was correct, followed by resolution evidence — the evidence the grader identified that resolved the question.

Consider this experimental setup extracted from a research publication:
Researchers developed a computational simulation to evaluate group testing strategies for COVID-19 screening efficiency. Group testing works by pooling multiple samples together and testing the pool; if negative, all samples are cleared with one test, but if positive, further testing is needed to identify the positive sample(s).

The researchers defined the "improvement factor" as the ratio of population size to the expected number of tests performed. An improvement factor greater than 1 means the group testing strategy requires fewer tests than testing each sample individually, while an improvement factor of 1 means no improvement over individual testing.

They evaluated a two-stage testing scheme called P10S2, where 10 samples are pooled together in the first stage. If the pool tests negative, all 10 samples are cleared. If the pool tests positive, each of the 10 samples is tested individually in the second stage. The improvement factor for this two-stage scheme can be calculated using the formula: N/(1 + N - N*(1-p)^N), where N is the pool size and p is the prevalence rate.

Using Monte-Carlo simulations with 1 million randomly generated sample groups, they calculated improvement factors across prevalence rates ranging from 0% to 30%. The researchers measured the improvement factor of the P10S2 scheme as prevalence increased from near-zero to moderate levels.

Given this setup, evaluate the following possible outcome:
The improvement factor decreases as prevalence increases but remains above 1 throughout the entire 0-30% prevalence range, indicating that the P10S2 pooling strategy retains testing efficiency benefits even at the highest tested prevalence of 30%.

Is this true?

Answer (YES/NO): NO